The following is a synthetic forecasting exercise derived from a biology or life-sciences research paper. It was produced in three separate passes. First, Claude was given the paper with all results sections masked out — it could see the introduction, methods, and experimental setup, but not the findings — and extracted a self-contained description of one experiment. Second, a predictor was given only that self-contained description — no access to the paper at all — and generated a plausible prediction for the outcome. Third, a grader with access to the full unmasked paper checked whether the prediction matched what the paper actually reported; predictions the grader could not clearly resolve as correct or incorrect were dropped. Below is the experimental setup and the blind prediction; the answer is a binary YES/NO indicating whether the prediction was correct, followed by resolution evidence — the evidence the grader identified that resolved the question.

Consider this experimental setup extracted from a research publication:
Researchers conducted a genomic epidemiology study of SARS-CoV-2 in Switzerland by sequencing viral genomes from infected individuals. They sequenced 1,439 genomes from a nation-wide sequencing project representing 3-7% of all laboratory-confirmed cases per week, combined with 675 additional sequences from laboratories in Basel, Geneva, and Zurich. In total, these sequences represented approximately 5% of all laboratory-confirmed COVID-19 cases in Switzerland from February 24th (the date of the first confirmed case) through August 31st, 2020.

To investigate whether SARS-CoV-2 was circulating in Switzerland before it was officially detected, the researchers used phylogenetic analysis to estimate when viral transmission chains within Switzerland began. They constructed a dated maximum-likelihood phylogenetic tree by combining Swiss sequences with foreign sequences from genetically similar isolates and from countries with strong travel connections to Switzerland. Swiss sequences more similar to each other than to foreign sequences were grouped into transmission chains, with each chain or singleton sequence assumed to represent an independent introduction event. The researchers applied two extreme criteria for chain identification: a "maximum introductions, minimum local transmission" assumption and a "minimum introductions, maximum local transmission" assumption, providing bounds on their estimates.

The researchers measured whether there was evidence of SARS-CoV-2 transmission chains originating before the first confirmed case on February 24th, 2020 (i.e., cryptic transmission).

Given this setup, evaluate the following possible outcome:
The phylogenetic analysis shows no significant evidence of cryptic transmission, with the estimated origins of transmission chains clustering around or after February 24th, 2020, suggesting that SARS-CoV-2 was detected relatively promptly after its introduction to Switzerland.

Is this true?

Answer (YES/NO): YES